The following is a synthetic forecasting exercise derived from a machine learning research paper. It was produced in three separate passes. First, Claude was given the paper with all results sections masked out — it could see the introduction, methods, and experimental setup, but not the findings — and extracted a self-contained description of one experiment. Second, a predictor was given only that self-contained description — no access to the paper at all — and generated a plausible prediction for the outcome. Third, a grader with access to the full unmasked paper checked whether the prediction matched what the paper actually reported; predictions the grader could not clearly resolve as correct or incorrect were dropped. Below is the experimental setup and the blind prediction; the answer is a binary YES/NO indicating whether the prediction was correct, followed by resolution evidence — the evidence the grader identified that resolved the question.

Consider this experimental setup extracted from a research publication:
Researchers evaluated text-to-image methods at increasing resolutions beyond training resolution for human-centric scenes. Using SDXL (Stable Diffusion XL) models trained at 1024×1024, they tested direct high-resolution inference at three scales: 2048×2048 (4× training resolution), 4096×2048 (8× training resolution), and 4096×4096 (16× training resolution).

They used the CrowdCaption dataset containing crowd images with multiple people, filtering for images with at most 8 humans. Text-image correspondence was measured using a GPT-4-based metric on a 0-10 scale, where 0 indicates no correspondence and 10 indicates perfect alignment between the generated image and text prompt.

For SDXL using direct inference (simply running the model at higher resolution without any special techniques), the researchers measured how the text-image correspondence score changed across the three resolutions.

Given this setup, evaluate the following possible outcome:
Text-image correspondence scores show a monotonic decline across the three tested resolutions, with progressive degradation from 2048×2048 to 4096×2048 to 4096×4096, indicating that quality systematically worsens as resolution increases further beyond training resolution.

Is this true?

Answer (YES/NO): YES